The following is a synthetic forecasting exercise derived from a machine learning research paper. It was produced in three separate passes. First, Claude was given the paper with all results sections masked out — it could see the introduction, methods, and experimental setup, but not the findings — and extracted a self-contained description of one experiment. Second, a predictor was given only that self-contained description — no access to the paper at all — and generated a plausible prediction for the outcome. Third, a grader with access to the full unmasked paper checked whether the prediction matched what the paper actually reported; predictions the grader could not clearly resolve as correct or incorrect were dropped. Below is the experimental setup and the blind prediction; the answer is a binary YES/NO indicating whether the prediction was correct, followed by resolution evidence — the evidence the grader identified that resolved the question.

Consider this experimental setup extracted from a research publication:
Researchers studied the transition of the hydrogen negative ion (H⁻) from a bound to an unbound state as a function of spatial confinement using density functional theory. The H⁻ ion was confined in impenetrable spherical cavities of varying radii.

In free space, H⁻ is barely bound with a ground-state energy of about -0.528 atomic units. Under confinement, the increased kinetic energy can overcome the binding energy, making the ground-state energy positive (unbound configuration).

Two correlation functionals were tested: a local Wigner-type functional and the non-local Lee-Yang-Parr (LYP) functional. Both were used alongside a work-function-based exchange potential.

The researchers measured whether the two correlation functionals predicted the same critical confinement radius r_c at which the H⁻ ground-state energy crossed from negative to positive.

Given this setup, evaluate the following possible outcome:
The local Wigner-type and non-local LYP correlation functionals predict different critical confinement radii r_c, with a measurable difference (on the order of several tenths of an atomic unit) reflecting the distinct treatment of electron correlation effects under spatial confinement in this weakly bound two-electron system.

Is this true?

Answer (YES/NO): NO